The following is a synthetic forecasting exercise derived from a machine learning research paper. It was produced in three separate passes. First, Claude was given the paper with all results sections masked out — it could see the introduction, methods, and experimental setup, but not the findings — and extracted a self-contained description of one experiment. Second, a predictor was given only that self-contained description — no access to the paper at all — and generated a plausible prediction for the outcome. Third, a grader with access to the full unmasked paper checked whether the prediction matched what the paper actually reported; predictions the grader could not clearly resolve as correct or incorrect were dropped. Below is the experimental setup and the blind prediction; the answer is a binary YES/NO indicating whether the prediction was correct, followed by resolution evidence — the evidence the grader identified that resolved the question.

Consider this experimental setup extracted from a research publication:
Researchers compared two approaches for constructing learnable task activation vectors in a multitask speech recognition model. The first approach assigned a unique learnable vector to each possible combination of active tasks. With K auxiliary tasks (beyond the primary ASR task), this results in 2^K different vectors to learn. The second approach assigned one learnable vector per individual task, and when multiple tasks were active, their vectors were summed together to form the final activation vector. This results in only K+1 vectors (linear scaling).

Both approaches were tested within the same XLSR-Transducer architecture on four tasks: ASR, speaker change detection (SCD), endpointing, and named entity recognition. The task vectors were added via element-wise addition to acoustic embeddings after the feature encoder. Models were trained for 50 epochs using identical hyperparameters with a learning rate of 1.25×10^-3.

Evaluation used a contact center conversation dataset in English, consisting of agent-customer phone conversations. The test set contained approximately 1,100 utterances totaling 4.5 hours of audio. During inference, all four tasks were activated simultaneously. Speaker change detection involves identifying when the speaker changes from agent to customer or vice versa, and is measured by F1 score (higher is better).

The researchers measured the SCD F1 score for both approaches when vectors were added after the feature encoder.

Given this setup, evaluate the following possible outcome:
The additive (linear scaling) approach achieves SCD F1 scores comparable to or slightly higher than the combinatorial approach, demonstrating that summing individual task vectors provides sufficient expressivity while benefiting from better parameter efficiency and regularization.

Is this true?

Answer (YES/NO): YES